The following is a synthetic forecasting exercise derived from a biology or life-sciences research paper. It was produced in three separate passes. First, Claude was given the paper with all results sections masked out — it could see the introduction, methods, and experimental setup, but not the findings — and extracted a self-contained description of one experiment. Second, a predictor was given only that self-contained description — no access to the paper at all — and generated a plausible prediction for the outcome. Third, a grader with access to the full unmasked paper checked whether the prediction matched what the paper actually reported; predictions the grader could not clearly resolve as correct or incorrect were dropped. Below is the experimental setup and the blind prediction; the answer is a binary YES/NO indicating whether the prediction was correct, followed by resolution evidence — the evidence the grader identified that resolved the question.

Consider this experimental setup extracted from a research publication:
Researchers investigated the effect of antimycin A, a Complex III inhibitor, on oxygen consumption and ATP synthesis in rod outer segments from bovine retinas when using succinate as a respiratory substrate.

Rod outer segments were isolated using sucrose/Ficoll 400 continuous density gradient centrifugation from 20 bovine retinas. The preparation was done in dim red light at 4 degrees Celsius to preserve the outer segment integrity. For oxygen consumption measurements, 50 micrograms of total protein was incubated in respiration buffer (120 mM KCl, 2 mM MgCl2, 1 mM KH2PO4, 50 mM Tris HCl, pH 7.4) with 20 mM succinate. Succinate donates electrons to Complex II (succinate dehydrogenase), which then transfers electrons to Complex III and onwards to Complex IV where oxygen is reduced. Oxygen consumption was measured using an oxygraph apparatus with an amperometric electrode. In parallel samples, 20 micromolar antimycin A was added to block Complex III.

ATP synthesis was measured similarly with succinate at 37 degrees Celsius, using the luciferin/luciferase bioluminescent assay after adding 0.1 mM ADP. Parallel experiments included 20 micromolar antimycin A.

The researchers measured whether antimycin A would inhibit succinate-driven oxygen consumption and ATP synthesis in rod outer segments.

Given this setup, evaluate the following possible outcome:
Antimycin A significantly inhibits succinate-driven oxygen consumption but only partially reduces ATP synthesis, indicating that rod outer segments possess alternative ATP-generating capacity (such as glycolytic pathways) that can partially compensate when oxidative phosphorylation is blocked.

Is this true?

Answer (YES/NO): NO